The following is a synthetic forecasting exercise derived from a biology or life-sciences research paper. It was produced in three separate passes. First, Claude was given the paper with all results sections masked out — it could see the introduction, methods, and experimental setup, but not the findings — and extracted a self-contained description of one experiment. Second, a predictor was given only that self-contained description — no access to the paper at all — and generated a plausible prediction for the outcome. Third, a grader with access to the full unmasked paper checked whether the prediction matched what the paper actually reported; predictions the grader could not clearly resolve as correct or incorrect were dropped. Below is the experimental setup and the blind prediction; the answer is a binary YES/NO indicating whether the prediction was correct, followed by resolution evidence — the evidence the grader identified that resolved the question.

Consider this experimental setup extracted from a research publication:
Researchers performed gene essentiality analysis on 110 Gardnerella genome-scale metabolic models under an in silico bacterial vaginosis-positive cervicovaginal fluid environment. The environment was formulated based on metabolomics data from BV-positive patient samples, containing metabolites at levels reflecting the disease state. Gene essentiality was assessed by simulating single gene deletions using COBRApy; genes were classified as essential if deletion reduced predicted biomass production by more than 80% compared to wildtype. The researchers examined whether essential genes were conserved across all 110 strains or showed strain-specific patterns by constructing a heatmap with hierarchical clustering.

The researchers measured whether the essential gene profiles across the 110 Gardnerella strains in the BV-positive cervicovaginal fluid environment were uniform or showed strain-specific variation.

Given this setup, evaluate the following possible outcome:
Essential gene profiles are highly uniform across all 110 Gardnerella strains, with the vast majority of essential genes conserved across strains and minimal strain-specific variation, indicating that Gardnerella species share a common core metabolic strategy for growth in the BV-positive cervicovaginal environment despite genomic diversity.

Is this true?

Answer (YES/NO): NO